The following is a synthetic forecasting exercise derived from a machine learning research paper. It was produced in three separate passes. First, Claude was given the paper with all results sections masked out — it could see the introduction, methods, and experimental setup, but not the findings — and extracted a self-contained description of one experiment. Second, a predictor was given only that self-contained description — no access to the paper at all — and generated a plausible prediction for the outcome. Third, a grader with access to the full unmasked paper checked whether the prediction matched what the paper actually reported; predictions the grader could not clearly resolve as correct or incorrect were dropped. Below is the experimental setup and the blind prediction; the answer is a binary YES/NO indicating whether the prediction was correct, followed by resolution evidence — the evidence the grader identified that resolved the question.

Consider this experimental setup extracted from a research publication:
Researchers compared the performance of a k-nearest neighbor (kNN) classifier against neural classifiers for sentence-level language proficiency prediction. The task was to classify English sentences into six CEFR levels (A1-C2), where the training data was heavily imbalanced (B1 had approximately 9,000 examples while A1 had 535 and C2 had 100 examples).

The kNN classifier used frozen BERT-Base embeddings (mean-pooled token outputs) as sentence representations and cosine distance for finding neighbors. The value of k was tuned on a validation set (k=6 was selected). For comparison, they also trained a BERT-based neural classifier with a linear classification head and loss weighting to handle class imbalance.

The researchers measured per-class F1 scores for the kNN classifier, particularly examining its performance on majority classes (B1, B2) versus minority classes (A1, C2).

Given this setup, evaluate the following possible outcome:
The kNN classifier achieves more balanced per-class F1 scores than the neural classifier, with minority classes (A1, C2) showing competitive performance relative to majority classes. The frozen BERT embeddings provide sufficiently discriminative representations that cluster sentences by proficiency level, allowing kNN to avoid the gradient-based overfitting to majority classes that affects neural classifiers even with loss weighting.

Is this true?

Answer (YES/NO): NO